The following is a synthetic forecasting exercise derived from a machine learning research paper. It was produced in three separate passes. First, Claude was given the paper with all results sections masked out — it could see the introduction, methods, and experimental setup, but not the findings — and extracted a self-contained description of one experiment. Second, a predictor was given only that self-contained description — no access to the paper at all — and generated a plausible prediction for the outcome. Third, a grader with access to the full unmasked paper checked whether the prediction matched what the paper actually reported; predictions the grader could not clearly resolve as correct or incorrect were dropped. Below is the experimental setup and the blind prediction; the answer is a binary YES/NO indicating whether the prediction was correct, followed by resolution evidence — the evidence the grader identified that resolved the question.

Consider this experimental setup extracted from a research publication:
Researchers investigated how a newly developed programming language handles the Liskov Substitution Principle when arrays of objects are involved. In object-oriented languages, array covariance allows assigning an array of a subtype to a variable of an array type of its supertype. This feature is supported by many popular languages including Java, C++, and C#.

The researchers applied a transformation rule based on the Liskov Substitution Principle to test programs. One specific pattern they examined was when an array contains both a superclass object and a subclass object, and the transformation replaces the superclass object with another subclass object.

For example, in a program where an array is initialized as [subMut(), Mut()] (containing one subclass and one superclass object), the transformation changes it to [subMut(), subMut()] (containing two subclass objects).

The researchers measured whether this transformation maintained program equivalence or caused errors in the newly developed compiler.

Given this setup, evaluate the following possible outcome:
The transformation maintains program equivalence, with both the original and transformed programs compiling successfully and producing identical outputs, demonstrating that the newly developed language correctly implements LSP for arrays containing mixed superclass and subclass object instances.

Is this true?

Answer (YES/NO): NO